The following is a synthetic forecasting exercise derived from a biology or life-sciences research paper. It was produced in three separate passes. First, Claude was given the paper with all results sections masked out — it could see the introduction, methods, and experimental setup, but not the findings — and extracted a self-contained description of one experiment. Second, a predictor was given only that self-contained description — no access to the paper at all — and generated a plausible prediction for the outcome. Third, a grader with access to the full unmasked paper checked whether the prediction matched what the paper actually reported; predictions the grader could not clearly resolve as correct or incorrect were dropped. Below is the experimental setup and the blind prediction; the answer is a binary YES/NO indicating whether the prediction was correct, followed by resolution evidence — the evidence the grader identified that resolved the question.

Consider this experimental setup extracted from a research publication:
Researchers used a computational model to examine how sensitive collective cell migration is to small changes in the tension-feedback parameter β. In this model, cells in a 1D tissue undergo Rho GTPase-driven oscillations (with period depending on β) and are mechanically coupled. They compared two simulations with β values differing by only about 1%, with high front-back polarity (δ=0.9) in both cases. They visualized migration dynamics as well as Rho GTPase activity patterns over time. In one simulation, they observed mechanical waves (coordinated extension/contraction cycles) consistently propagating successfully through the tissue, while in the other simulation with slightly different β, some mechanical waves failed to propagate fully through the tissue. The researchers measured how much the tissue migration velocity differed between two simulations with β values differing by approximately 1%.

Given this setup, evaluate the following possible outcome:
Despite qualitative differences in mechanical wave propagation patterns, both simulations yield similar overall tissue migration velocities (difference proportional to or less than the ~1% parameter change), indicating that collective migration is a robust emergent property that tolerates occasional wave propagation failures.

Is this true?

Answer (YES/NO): NO